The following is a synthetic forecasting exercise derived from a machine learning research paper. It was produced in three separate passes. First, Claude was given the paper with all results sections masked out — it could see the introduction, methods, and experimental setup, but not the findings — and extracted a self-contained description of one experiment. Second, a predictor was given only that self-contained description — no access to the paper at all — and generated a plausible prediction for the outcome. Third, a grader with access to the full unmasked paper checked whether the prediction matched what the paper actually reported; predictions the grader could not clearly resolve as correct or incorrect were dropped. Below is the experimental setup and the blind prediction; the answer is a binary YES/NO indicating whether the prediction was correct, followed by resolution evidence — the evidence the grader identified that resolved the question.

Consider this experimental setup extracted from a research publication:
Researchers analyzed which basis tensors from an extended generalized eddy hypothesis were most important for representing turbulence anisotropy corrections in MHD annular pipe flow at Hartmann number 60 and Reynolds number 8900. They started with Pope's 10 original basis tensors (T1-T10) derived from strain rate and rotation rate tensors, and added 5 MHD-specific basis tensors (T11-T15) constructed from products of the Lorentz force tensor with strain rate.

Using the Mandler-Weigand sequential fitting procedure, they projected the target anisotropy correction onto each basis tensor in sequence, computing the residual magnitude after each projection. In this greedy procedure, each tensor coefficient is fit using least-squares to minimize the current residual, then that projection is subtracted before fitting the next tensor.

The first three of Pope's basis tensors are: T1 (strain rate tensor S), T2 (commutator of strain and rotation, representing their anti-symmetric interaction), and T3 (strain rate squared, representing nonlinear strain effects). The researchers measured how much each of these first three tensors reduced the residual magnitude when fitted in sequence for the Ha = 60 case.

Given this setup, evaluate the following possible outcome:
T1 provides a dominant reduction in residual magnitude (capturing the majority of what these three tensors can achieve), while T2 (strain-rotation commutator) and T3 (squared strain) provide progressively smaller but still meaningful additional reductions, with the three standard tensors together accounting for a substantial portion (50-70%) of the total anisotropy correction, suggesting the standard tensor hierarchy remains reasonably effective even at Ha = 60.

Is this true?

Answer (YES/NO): NO